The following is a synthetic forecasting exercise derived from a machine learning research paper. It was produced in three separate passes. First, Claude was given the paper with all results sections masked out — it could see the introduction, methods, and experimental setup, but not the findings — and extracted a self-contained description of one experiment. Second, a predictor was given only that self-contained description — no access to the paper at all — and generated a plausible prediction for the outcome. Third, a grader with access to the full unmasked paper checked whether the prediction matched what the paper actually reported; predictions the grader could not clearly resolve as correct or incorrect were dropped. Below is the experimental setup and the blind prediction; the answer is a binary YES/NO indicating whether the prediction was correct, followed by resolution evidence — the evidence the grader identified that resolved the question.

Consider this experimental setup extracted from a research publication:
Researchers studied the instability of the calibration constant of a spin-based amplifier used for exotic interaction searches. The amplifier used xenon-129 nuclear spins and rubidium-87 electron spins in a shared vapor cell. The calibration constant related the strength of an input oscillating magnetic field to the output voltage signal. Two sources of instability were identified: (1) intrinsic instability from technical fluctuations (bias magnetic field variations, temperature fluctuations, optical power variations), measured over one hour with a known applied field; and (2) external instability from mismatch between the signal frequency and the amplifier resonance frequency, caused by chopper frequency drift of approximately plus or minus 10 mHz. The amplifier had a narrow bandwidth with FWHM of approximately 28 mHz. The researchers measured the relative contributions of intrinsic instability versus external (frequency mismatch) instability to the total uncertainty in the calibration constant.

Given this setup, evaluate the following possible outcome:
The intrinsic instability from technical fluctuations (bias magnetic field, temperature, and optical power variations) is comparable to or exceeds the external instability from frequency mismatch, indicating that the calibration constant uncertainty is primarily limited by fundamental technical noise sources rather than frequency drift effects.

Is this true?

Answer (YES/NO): NO